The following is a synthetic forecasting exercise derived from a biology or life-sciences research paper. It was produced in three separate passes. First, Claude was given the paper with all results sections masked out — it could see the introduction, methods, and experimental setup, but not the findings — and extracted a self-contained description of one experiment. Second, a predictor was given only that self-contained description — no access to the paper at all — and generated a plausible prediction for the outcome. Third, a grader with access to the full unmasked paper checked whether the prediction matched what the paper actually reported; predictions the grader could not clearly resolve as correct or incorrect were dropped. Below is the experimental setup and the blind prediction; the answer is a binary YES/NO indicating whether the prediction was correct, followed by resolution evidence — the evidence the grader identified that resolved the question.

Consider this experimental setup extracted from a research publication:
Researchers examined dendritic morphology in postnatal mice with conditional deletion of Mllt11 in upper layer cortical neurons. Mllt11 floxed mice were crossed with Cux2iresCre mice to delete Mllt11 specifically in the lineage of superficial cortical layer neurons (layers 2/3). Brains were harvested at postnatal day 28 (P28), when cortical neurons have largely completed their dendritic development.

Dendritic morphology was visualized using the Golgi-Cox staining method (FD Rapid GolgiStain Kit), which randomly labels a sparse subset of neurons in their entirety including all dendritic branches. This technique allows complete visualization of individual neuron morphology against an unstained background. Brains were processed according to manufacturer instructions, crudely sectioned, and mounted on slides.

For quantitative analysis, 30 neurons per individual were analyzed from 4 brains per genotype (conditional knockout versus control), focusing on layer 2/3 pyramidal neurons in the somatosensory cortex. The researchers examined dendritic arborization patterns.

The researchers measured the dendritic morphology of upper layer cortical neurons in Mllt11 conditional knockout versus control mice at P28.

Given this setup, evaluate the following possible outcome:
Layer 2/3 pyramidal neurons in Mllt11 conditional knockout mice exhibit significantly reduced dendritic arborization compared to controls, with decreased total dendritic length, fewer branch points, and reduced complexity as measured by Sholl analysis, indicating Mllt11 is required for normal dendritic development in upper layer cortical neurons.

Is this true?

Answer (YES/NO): YES